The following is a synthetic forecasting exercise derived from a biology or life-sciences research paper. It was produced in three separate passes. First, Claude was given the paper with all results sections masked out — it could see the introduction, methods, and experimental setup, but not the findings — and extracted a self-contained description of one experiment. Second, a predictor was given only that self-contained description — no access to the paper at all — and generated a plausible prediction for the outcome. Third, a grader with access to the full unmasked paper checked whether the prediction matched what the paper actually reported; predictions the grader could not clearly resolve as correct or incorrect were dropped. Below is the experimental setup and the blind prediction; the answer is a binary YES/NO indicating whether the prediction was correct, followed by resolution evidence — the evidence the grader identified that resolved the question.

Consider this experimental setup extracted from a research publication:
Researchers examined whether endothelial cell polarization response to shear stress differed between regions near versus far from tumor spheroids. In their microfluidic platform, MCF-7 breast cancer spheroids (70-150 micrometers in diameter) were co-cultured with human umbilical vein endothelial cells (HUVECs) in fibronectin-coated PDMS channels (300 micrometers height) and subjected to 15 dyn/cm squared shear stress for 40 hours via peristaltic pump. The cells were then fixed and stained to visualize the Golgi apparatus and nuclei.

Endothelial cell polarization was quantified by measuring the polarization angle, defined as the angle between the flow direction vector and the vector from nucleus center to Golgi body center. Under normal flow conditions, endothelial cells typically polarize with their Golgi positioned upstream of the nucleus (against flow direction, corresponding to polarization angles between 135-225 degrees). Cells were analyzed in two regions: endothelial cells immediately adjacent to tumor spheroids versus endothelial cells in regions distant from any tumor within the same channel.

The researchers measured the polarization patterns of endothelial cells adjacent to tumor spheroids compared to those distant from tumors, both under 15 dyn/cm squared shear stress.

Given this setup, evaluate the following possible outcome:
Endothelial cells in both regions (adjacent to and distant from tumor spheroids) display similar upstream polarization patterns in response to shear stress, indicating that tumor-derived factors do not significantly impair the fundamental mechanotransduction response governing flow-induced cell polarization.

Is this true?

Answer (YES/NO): YES